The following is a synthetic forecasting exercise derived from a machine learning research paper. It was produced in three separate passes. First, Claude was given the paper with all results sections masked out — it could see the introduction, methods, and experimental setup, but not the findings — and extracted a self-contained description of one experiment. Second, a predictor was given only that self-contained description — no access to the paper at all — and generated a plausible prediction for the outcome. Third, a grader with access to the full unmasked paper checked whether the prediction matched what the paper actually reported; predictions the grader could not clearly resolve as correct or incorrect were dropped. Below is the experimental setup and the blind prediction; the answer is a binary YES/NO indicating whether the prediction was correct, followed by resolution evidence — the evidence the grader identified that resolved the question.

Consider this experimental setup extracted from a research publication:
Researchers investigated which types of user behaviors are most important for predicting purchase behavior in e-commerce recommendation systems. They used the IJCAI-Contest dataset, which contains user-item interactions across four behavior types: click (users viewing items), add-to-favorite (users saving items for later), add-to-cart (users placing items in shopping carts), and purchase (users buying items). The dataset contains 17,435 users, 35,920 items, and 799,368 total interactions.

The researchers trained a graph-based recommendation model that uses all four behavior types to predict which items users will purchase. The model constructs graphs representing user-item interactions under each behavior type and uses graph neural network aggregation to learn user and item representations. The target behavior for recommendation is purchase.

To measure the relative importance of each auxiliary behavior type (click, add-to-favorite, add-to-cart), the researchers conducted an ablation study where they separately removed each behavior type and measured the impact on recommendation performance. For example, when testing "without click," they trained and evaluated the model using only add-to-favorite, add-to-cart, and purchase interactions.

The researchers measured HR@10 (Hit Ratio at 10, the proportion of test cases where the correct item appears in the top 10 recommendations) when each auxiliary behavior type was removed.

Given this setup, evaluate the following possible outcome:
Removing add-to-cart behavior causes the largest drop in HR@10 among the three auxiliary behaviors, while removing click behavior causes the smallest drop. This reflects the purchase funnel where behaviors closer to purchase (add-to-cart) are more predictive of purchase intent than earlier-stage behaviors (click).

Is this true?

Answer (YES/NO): NO